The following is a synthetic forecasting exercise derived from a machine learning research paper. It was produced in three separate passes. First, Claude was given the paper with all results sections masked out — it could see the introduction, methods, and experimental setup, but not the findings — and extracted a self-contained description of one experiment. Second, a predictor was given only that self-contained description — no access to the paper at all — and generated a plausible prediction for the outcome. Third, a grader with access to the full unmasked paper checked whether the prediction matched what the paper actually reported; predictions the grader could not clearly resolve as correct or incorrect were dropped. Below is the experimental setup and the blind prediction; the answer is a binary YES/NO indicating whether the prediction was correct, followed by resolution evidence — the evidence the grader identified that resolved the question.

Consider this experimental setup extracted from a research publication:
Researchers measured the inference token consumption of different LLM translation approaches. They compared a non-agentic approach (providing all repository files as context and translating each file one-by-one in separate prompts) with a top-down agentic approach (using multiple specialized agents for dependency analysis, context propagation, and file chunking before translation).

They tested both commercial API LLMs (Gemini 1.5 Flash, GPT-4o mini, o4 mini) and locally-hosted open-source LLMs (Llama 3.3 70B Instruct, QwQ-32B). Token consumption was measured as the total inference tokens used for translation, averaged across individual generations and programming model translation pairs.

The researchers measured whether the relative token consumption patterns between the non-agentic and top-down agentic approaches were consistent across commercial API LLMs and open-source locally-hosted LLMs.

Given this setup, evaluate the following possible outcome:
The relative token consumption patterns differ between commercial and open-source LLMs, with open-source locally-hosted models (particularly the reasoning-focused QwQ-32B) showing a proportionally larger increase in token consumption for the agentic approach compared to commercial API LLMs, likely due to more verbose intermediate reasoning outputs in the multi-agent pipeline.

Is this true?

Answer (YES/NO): NO